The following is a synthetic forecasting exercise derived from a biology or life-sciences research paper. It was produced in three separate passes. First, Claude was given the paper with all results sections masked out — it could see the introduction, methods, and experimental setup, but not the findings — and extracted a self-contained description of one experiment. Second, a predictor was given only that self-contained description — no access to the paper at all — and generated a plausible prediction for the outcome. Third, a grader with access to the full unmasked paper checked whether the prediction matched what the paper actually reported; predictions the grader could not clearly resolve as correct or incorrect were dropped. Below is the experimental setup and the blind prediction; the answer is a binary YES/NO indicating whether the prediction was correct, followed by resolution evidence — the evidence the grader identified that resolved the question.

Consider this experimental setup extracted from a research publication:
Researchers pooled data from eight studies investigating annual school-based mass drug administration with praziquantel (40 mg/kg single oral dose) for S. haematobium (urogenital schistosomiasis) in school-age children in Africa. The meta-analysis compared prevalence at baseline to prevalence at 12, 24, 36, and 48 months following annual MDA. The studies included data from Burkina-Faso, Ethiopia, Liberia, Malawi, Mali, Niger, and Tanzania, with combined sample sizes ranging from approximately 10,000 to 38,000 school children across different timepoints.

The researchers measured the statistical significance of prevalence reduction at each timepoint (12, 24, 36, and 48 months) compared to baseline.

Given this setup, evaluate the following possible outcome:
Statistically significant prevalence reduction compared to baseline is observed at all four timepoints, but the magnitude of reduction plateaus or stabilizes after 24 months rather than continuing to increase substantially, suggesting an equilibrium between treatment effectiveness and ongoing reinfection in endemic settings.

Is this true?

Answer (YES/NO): NO